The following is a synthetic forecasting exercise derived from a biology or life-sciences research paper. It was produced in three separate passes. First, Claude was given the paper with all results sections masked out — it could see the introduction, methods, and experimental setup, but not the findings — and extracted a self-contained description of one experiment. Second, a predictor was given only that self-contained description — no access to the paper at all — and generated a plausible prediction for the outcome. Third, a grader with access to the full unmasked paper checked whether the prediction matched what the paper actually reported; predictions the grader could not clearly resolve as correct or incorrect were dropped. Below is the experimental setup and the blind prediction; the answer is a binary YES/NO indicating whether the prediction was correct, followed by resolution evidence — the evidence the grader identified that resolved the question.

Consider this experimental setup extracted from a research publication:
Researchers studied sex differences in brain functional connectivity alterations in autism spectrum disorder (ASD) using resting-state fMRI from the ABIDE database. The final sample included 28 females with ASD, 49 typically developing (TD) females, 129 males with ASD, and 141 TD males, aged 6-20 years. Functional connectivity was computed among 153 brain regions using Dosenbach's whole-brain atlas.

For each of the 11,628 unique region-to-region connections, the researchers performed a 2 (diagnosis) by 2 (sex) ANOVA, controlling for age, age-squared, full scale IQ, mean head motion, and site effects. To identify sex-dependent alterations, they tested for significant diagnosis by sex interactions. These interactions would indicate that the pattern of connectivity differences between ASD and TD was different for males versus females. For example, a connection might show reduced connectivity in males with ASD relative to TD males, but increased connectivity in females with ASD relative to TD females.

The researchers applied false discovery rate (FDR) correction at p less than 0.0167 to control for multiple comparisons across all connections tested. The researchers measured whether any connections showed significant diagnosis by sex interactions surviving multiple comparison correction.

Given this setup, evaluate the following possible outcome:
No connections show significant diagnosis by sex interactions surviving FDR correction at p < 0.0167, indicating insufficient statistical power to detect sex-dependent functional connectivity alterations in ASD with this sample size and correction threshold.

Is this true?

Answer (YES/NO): NO